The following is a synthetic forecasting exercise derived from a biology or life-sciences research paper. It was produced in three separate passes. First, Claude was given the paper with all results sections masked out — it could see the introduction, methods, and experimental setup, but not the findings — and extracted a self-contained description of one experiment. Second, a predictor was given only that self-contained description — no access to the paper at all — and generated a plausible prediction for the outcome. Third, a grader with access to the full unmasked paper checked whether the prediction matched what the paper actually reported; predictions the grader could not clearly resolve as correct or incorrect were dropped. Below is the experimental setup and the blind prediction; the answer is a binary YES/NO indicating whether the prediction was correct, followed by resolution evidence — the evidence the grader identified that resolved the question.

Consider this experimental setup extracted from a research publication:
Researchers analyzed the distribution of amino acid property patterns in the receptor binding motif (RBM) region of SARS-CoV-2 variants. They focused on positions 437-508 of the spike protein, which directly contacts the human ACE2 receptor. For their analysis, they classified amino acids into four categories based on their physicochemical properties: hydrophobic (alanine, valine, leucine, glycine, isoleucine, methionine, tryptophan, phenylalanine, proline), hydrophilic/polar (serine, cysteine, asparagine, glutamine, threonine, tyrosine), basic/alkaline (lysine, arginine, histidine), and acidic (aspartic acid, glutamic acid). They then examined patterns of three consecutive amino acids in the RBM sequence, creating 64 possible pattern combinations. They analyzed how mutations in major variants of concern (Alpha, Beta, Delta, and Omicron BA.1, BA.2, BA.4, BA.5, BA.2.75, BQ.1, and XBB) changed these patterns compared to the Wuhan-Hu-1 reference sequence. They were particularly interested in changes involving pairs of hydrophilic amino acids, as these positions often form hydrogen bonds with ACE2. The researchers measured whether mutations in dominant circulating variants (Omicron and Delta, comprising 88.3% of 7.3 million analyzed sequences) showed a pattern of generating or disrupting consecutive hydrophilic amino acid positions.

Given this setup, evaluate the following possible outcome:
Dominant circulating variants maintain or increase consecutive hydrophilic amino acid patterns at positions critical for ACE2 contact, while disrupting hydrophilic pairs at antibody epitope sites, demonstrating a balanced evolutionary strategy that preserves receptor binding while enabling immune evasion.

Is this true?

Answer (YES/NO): NO